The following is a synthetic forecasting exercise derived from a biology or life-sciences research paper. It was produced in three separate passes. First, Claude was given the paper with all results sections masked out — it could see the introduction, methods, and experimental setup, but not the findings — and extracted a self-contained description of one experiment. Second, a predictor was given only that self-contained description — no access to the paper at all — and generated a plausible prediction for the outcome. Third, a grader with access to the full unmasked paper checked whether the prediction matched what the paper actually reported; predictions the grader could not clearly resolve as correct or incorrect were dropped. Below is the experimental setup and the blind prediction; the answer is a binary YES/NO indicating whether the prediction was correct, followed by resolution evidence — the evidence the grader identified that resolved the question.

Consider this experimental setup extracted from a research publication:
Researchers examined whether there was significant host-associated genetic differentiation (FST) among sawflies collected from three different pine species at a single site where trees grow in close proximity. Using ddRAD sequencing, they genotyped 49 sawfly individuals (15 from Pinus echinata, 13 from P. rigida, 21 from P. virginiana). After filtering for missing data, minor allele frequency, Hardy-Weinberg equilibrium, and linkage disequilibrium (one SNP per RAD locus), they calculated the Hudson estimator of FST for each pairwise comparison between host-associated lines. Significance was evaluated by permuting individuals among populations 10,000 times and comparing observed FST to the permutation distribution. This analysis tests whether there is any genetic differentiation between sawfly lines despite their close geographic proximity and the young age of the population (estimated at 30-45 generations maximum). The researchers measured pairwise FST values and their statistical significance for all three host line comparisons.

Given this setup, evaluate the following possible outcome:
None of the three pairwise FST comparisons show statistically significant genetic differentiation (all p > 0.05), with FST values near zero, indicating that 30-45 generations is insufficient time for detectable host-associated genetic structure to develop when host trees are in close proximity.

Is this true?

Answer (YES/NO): NO